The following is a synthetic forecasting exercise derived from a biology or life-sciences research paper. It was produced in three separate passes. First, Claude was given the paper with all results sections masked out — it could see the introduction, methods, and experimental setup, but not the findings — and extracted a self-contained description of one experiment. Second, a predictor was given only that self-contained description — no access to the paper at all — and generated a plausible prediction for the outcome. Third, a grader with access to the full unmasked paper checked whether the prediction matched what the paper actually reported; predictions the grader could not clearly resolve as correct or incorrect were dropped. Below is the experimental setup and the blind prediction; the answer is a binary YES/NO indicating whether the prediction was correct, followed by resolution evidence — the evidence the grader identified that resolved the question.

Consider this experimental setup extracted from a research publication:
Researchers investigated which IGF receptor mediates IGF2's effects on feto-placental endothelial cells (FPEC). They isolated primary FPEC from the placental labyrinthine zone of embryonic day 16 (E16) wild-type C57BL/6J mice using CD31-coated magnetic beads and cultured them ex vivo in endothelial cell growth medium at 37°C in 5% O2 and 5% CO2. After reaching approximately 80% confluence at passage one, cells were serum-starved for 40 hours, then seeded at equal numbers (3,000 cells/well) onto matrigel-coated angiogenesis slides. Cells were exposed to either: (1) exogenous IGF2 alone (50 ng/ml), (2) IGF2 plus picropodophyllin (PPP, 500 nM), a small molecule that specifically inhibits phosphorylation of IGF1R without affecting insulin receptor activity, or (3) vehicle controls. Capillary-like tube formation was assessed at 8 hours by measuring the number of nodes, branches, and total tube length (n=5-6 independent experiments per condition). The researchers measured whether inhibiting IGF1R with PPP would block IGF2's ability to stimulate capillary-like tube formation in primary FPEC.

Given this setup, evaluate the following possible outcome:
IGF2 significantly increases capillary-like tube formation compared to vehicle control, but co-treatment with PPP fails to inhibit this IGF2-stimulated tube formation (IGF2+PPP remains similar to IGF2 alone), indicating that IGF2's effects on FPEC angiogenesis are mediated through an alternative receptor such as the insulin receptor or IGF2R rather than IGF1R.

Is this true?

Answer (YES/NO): YES